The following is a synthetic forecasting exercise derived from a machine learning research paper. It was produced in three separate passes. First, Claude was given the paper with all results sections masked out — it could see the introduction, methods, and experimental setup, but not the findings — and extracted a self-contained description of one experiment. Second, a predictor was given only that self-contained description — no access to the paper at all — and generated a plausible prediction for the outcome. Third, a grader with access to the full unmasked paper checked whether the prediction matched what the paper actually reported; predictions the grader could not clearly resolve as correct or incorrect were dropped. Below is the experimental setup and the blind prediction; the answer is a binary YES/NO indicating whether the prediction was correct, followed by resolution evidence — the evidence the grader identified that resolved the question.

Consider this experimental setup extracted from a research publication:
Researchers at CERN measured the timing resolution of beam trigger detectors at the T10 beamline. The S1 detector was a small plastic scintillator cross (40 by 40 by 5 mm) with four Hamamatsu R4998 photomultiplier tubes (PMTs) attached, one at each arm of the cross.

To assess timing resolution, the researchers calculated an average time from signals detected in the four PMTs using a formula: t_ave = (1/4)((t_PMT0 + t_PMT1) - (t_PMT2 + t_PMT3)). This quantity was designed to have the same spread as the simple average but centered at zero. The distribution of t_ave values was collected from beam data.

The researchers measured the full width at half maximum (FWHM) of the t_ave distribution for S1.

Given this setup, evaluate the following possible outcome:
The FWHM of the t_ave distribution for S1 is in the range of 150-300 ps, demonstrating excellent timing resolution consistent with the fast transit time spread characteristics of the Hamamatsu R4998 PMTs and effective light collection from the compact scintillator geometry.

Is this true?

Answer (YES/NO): NO